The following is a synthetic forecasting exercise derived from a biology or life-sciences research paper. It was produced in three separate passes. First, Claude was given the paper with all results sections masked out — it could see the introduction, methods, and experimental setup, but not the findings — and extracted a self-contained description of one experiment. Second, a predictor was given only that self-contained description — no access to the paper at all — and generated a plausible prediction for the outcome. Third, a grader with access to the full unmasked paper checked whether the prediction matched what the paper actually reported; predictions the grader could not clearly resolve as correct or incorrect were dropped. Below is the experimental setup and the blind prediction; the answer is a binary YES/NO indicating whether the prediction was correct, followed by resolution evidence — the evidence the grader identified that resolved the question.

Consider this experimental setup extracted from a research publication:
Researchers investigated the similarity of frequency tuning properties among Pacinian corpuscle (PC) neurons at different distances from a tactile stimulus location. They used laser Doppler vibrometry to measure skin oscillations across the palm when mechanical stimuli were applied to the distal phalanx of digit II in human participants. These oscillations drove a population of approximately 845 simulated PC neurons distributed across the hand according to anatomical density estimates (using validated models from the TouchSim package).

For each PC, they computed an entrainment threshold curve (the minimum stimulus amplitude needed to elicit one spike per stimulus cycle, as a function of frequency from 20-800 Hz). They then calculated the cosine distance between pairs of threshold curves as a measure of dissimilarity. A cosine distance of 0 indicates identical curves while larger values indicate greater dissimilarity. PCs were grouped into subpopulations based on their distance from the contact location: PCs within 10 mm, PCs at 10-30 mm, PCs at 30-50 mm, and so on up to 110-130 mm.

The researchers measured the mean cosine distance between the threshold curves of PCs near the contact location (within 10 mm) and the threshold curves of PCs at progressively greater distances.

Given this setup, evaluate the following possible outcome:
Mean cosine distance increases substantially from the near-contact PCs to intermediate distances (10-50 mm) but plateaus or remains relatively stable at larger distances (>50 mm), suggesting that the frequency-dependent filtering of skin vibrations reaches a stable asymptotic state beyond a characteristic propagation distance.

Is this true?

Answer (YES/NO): NO